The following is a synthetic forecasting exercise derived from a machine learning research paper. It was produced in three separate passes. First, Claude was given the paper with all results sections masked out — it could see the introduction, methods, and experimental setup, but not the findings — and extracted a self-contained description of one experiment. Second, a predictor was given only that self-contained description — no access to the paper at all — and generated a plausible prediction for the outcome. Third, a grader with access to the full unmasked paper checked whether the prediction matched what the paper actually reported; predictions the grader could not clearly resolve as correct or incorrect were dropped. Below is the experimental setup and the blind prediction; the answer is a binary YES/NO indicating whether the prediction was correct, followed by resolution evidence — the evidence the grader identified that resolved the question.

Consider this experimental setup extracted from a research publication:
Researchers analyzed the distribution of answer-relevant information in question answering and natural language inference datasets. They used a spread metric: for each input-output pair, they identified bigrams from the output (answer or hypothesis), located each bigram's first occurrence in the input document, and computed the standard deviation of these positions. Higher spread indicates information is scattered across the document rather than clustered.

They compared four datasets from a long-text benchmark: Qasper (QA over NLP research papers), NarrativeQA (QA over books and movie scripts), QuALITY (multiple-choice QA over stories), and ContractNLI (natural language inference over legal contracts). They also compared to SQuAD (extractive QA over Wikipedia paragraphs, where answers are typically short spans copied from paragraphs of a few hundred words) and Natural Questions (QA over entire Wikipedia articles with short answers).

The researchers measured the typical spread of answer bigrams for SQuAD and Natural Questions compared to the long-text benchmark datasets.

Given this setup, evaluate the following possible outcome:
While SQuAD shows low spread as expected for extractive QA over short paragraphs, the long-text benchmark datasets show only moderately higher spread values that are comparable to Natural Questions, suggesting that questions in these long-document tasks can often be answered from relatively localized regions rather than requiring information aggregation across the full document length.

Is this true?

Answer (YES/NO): NO